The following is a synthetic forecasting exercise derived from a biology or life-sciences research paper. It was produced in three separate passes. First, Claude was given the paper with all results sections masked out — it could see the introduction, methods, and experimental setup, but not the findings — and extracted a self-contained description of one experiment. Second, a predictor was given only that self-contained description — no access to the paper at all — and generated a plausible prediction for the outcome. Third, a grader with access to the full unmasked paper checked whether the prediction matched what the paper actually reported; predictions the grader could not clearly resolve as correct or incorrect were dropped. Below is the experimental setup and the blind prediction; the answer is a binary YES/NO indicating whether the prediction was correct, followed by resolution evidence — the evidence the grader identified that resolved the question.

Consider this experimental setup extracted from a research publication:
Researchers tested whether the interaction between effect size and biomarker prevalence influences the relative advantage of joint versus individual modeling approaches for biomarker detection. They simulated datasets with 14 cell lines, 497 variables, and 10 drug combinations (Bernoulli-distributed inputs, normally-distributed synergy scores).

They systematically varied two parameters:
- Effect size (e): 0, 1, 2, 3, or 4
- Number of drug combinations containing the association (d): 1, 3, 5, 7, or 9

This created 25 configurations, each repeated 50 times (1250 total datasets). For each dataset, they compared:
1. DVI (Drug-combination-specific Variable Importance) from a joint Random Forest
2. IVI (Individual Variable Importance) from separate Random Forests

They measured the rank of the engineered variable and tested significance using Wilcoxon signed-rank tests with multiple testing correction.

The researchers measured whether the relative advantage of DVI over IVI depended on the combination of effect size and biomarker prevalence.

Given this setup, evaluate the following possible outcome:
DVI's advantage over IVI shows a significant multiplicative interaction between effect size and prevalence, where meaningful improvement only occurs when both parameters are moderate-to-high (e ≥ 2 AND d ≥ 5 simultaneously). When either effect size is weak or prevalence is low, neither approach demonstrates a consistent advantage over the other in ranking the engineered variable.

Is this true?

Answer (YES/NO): NO